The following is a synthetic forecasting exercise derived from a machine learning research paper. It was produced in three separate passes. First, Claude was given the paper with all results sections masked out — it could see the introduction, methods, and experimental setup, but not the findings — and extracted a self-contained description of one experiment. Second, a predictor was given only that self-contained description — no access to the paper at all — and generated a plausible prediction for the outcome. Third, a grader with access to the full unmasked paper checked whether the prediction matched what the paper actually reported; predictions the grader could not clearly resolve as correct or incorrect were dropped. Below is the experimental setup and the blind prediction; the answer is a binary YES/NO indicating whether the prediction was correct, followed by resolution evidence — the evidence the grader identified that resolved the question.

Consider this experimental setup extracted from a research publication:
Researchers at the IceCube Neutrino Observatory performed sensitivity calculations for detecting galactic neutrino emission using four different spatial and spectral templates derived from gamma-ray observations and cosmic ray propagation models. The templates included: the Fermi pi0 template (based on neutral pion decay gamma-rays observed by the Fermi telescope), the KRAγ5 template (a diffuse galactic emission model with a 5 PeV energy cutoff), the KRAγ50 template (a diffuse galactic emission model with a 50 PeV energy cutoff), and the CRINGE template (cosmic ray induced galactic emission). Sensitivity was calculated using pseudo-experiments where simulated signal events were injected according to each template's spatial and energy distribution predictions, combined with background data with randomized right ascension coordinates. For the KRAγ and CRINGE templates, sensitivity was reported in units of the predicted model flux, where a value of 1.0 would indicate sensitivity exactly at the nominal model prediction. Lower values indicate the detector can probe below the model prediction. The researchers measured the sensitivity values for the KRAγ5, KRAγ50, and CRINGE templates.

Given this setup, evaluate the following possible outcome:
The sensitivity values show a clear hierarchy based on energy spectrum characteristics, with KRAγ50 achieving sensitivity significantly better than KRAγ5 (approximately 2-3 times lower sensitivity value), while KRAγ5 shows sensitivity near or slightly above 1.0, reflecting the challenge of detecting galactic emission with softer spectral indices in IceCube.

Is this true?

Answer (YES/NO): NO